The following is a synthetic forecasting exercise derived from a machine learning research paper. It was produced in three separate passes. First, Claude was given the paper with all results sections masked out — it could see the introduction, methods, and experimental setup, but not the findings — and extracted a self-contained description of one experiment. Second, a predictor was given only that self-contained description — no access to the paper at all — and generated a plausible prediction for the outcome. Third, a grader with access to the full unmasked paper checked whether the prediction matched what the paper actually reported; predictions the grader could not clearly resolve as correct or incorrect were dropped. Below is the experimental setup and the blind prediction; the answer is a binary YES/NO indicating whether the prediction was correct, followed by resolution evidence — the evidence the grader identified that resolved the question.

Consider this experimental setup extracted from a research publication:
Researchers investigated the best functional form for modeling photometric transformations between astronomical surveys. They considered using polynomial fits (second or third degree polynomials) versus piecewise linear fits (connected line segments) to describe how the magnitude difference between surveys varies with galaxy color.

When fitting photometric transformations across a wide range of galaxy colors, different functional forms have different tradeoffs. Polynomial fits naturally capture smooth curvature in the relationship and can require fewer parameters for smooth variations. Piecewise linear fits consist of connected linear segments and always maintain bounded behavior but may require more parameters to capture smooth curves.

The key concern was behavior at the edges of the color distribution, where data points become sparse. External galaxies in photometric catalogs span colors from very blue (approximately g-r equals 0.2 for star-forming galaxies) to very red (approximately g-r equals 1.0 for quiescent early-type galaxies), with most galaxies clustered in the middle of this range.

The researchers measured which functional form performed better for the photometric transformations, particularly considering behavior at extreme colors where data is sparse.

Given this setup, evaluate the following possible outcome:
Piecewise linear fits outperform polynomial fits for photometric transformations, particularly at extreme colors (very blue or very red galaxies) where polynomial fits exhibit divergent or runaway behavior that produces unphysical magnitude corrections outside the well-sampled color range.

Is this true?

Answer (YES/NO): YES